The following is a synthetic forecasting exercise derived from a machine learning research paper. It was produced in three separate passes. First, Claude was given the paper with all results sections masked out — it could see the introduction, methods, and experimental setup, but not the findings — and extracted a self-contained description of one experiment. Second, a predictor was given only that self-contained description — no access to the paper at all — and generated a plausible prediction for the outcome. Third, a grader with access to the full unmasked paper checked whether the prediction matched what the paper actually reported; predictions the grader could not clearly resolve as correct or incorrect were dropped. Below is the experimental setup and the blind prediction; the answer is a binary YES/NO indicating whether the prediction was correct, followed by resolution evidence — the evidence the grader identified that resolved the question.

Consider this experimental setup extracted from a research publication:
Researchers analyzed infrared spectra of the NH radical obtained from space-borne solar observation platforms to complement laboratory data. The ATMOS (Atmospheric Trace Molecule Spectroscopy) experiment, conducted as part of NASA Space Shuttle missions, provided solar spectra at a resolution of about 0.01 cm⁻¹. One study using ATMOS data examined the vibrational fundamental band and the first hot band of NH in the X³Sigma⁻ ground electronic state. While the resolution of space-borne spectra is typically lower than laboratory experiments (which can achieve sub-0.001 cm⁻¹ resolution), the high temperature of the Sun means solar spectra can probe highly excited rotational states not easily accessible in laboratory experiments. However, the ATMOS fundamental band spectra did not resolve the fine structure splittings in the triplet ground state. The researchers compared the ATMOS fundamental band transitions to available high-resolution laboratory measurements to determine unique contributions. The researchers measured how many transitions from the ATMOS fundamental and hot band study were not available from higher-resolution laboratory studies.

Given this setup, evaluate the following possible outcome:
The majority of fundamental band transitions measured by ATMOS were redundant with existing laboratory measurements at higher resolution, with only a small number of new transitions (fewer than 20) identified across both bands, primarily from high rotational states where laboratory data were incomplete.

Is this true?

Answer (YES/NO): YES